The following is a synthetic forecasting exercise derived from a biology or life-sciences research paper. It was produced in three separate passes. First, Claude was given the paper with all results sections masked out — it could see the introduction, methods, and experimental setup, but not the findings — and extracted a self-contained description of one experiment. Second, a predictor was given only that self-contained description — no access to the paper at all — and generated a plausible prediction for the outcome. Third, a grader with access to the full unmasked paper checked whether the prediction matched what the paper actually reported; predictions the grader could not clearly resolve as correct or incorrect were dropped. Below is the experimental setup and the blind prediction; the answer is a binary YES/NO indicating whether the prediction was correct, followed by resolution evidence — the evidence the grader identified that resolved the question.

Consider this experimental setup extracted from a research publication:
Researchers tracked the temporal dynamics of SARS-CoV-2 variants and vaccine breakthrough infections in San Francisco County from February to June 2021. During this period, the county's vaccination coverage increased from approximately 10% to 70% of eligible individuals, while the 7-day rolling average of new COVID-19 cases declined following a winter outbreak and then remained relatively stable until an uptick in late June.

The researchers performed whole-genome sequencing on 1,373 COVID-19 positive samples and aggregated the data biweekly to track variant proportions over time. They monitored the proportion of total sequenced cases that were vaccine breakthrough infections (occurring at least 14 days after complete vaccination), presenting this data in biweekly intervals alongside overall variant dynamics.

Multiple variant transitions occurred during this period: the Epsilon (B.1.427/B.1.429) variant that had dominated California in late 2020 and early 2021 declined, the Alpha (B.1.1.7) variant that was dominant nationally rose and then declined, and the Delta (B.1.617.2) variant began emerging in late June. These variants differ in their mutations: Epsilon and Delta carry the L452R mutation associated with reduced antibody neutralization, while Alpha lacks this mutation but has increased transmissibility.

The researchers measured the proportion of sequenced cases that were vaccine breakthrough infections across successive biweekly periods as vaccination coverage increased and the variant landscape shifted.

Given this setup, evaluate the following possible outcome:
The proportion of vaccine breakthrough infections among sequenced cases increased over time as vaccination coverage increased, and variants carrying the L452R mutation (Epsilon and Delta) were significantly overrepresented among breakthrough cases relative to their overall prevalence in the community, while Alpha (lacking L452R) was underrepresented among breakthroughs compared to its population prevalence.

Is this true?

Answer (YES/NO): NO